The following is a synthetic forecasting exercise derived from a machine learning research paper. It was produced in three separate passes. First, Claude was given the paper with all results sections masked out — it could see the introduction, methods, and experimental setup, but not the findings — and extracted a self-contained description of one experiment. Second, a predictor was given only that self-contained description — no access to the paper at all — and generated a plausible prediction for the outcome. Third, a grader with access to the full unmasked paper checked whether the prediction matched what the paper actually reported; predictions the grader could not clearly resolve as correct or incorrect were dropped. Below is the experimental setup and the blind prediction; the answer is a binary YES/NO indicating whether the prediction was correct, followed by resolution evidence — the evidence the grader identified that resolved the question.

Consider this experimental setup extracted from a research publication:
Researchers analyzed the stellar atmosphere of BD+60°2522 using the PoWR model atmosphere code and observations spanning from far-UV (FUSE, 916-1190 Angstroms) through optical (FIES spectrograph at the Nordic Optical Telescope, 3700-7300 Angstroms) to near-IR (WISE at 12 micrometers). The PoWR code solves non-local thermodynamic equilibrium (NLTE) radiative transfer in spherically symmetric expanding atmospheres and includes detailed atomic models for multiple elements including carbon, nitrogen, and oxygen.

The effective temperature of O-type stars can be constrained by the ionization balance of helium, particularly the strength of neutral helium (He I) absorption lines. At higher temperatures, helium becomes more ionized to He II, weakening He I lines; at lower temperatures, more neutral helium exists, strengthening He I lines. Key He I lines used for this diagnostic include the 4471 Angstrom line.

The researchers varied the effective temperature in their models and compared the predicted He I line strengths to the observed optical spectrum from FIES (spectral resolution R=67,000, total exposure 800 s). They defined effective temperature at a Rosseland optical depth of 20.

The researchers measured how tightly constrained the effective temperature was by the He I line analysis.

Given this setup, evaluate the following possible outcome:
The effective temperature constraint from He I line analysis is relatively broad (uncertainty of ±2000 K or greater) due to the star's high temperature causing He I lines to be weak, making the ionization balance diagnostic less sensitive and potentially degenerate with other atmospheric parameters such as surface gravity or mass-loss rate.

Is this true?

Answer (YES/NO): NO